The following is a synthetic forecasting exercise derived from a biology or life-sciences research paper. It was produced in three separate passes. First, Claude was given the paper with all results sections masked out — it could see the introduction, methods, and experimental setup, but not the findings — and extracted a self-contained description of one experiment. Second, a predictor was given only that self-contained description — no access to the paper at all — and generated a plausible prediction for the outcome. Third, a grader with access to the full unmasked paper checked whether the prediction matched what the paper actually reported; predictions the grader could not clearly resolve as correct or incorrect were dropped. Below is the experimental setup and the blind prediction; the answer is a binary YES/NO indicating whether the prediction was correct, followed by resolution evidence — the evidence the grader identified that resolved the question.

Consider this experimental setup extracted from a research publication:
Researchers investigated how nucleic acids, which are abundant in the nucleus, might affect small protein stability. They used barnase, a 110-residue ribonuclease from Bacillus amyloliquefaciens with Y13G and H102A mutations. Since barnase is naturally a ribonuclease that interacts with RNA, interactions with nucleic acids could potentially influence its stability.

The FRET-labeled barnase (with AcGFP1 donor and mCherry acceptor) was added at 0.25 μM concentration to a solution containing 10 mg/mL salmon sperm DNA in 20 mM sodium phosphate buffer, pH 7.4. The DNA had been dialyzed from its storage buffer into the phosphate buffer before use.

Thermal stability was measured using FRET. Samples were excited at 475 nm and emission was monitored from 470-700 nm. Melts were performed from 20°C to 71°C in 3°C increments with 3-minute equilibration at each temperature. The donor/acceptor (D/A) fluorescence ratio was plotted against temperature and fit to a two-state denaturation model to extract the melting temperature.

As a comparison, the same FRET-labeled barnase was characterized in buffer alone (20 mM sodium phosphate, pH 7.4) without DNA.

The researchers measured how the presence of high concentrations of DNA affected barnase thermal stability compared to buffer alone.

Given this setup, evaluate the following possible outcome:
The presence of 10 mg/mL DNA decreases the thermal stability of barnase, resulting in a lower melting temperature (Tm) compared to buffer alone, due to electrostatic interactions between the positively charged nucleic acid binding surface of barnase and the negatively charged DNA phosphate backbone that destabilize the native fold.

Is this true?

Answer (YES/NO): NO